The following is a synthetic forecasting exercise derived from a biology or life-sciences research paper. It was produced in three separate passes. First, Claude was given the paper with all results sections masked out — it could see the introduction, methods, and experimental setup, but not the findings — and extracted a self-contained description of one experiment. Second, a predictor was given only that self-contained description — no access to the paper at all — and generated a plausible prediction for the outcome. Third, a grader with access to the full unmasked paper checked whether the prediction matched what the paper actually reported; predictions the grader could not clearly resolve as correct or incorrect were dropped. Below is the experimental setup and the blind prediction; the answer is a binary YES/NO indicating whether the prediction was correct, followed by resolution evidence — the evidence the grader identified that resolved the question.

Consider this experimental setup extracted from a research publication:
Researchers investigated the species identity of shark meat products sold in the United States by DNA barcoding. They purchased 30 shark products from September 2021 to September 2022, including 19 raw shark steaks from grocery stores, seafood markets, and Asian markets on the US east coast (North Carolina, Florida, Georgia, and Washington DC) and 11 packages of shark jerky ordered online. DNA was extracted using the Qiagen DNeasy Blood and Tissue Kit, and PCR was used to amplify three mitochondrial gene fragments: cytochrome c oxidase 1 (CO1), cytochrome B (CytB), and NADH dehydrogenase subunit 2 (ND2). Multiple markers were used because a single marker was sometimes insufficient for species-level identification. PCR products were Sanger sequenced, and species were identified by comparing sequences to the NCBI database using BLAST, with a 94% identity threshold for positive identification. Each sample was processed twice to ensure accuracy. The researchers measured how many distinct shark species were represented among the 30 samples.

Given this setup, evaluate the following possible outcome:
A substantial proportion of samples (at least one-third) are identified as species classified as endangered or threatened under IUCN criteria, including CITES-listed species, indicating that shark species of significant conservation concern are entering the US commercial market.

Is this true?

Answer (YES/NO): NO